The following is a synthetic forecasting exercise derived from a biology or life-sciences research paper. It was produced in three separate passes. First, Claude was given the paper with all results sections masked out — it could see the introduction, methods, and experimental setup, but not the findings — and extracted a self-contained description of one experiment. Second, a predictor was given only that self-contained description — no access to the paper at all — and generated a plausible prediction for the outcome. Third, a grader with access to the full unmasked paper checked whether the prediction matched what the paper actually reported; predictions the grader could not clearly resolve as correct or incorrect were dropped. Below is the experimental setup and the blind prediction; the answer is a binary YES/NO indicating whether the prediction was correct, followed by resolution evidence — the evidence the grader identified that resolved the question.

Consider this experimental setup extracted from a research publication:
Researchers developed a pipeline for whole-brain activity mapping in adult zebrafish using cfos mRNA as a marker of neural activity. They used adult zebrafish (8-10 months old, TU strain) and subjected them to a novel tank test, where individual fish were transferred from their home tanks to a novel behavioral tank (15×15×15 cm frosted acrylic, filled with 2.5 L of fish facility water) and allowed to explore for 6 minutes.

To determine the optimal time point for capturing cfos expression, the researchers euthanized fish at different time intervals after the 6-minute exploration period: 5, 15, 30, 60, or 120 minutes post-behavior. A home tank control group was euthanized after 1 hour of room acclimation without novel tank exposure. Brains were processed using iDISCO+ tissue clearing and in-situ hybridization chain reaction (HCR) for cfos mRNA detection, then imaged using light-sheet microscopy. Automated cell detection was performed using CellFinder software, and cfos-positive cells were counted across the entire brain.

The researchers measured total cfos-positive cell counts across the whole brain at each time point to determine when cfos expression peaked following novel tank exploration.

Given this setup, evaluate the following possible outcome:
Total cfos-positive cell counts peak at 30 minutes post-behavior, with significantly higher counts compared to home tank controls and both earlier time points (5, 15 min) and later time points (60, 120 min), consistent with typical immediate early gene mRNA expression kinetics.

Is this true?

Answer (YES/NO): NO